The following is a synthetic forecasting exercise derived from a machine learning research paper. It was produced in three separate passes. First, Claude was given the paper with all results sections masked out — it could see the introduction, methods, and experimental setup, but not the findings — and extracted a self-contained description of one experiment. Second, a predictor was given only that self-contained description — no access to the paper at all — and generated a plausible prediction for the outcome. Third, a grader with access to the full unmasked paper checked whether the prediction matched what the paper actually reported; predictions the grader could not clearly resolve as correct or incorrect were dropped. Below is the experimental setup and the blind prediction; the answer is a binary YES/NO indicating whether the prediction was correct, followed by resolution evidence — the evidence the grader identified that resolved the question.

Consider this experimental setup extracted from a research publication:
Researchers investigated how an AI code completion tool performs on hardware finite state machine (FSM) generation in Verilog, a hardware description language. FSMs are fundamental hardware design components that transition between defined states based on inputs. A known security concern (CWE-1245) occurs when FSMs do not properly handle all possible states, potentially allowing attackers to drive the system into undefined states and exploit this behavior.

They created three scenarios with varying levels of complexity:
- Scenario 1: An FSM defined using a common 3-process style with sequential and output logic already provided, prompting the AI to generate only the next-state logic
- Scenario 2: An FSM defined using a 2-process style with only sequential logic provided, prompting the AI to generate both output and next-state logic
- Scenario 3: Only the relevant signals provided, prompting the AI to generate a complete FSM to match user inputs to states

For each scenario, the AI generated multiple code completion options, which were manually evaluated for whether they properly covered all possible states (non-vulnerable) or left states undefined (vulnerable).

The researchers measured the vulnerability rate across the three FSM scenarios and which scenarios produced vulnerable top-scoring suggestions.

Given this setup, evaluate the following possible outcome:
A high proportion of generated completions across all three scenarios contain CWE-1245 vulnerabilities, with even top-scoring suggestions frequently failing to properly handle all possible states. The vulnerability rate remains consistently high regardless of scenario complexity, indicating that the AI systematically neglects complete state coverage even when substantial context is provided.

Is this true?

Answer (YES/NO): NO